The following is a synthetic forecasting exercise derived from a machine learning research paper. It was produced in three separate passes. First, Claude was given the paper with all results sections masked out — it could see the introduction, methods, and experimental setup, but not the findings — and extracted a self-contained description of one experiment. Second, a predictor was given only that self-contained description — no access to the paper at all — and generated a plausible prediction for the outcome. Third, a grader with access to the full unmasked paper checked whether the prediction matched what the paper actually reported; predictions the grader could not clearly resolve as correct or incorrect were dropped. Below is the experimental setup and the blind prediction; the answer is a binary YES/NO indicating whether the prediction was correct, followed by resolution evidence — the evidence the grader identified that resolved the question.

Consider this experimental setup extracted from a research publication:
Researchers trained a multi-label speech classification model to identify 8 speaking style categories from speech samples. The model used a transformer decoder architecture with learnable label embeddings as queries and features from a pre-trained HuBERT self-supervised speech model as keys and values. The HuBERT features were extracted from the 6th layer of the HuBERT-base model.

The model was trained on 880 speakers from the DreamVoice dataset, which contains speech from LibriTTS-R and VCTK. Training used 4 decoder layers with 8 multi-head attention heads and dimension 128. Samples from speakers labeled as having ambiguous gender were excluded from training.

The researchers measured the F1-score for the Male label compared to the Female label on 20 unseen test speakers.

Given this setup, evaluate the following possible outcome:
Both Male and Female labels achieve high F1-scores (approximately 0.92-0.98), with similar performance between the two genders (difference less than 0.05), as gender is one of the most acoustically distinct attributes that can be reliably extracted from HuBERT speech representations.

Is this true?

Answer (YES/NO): NO